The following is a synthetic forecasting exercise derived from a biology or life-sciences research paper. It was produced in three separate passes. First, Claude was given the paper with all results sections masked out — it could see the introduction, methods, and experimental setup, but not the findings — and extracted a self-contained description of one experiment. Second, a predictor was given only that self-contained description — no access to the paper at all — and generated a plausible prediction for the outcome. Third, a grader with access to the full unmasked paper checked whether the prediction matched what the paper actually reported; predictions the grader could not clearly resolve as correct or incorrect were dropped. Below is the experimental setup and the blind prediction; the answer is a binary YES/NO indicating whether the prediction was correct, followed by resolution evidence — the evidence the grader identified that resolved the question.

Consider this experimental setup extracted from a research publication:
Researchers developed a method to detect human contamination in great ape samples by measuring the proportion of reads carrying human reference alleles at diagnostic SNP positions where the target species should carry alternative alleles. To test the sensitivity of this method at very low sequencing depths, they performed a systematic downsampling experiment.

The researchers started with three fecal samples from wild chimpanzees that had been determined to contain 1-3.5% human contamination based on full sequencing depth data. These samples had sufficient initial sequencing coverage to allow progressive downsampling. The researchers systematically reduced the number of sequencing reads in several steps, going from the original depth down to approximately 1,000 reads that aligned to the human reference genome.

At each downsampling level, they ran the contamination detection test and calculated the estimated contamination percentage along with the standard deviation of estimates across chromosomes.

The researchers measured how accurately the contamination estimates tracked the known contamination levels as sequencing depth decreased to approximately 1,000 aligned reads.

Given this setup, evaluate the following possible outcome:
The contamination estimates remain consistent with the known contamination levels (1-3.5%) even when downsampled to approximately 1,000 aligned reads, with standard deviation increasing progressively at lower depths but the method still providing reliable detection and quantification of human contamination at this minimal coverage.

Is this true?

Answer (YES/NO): YES